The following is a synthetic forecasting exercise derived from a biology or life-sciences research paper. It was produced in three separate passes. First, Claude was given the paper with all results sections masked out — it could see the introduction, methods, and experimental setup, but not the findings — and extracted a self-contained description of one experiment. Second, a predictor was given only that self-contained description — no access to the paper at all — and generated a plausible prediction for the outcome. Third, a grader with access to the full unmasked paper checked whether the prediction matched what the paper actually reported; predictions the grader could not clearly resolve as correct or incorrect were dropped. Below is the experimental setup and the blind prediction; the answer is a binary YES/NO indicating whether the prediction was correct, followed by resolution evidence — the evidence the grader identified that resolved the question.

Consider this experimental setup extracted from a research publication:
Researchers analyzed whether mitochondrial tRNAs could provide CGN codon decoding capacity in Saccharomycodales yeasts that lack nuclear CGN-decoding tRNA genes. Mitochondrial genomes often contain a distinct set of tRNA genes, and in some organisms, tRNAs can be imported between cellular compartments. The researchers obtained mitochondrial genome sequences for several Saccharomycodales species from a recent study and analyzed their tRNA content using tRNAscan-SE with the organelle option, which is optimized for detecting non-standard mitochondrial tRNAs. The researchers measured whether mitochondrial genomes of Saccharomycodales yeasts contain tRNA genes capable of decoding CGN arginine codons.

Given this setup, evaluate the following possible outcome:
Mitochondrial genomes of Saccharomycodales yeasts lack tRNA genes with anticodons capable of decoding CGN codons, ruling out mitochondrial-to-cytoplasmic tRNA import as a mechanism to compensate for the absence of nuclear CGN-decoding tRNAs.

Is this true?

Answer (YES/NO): YES